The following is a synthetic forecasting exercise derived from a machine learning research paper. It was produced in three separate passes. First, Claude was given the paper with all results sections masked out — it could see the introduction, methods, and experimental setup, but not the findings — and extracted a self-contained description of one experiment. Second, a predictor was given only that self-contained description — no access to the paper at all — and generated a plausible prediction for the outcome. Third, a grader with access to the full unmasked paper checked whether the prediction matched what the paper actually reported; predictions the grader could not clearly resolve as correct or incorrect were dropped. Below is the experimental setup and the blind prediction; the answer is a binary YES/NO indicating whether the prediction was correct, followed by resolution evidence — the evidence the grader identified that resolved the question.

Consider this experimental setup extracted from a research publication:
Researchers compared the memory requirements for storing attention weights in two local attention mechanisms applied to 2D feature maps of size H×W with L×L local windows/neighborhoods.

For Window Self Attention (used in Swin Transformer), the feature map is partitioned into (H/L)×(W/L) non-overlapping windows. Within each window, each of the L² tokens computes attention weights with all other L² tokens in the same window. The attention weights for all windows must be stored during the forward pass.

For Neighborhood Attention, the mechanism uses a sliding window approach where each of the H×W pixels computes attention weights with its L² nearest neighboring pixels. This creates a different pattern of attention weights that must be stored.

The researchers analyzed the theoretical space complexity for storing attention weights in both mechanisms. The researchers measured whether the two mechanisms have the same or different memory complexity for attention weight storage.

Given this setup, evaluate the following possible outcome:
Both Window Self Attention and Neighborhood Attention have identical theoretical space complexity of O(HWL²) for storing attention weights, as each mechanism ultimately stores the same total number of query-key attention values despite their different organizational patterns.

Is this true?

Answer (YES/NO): YES